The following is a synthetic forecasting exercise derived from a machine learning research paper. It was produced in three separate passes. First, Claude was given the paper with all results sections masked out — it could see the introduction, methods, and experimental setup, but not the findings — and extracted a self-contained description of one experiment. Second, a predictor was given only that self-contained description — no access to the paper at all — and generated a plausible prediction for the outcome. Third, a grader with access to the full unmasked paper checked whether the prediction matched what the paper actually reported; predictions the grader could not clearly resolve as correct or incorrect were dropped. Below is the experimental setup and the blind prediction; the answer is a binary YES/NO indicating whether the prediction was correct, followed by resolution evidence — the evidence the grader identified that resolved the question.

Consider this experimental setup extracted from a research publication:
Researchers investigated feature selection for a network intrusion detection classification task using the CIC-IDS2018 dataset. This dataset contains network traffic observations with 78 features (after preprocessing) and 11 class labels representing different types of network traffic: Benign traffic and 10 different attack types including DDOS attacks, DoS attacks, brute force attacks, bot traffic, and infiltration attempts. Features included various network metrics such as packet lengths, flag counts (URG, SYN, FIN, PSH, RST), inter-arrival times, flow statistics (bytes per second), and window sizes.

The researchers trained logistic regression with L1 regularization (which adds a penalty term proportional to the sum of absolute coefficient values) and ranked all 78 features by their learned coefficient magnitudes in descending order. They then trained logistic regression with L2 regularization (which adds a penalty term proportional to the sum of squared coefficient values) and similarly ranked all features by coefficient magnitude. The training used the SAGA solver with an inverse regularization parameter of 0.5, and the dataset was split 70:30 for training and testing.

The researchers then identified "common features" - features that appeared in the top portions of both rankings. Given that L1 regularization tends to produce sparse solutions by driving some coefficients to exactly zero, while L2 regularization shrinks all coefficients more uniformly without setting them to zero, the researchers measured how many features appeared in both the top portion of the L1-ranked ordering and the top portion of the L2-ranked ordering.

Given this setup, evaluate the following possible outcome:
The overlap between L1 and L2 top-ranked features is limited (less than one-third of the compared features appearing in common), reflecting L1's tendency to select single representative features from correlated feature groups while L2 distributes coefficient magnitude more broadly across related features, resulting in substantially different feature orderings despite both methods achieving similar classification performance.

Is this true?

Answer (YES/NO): NO